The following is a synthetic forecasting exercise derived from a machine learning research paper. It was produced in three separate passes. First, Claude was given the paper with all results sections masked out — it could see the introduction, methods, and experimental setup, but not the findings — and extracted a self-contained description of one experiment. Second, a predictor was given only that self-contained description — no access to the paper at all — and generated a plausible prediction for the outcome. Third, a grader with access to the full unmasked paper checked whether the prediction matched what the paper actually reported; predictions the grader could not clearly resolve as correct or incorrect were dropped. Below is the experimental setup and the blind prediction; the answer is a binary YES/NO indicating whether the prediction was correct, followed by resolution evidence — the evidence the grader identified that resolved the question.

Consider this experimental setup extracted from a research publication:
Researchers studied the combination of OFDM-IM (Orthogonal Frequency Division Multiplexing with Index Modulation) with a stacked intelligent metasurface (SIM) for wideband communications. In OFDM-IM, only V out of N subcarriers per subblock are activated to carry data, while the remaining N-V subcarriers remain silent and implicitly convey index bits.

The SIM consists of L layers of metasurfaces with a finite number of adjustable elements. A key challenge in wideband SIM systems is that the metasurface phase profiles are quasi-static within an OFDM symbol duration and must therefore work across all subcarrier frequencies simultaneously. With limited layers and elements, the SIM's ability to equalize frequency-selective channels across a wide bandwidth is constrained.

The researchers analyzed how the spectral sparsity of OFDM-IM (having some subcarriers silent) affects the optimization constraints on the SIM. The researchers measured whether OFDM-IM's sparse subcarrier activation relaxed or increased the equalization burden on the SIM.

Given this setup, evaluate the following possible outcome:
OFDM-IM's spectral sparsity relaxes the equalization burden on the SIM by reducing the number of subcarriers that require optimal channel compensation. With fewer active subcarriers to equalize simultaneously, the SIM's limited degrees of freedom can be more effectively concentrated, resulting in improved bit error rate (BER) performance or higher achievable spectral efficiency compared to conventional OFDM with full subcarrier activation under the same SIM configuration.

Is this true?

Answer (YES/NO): YES